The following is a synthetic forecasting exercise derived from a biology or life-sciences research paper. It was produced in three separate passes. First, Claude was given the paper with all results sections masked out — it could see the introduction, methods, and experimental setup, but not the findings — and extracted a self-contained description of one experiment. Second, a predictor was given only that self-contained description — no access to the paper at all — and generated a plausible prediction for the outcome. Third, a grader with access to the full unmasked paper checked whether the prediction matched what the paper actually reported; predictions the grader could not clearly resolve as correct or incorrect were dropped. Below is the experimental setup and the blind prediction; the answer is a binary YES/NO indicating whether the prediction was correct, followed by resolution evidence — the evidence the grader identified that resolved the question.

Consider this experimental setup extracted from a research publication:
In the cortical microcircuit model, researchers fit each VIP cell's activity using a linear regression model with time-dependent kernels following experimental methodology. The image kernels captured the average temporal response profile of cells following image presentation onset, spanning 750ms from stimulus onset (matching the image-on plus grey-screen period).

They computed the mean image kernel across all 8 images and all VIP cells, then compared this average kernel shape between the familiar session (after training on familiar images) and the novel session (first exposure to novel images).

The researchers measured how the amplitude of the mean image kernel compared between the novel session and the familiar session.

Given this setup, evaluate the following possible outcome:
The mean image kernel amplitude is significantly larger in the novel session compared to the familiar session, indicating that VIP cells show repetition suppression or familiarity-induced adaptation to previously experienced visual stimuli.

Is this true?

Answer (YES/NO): YES